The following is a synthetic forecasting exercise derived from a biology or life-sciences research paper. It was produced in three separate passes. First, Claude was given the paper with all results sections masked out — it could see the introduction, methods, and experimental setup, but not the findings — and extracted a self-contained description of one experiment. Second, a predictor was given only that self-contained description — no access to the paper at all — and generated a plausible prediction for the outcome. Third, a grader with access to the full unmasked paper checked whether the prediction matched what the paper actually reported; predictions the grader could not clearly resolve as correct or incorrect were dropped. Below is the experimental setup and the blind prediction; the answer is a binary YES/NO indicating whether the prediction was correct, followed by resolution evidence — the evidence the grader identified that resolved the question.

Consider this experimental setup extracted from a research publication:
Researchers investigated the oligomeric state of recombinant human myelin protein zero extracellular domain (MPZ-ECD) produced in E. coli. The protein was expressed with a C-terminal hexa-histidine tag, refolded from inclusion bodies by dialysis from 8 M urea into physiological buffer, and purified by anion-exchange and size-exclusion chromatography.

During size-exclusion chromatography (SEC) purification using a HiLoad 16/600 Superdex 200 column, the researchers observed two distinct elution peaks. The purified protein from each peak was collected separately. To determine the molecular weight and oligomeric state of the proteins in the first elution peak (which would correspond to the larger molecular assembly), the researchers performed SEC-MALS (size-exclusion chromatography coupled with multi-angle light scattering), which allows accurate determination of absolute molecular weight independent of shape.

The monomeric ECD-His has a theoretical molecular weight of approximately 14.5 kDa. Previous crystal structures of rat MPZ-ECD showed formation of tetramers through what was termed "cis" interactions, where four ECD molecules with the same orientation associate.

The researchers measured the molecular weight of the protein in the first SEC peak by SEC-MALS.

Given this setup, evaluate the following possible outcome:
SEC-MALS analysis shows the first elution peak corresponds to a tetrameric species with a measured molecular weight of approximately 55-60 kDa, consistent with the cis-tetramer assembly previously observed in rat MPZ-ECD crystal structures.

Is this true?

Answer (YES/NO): NO